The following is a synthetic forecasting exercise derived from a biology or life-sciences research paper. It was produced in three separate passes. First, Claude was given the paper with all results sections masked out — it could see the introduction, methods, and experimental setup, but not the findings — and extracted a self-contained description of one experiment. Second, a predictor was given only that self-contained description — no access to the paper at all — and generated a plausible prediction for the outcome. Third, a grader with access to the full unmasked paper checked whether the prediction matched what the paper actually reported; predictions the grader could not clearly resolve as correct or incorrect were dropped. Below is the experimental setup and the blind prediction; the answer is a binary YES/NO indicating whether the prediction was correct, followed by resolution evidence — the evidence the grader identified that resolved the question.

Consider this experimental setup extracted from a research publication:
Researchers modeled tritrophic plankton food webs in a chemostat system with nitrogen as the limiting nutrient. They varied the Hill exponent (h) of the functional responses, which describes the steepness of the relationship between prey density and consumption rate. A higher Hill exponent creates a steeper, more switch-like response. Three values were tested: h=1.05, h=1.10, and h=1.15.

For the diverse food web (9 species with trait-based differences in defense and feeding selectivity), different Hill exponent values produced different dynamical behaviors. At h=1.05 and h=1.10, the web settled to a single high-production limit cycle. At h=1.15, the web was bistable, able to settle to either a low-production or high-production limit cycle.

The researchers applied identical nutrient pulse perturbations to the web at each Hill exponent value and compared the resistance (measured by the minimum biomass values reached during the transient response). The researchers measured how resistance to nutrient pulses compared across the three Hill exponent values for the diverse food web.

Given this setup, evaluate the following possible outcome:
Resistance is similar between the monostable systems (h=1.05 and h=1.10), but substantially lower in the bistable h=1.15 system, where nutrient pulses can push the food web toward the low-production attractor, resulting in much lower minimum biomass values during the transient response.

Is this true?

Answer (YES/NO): NO